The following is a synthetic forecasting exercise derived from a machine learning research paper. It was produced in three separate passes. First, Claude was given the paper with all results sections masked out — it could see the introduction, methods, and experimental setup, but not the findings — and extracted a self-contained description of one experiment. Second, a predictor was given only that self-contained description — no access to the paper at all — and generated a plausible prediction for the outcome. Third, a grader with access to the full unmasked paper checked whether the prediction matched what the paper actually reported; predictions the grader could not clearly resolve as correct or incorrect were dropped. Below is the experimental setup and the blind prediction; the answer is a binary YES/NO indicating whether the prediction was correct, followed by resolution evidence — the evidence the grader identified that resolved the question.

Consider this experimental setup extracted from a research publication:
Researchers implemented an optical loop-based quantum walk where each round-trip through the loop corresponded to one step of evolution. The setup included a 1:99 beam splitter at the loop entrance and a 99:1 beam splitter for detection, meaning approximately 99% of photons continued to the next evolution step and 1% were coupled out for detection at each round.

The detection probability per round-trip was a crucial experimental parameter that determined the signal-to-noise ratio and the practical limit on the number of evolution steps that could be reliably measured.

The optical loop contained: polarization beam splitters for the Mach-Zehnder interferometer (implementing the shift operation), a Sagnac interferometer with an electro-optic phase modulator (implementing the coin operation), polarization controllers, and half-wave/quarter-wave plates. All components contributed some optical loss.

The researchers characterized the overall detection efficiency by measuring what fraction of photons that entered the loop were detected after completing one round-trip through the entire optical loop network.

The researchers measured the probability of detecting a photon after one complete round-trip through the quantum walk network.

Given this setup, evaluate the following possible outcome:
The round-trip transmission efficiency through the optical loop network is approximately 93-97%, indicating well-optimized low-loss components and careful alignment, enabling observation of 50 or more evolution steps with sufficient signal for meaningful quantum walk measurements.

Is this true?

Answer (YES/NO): NO